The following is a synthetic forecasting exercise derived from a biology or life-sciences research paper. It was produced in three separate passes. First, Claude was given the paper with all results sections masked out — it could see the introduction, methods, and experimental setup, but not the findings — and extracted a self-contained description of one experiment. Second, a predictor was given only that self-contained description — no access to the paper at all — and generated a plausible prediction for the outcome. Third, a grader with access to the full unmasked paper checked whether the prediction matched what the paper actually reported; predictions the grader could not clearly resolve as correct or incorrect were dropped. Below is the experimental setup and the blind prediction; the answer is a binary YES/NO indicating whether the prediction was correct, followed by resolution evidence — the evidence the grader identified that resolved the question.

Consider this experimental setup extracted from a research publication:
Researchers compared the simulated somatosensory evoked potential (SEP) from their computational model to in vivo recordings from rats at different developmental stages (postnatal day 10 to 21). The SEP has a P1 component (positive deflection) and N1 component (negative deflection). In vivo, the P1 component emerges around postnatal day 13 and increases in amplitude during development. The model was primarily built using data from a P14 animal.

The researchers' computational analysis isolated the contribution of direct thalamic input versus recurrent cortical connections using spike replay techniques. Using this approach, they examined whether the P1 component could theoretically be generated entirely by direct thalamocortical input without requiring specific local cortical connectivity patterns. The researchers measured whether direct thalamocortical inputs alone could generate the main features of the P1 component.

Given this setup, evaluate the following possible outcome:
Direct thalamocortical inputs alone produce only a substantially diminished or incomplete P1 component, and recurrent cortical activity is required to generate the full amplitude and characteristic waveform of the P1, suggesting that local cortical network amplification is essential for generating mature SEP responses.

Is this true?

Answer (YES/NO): NO